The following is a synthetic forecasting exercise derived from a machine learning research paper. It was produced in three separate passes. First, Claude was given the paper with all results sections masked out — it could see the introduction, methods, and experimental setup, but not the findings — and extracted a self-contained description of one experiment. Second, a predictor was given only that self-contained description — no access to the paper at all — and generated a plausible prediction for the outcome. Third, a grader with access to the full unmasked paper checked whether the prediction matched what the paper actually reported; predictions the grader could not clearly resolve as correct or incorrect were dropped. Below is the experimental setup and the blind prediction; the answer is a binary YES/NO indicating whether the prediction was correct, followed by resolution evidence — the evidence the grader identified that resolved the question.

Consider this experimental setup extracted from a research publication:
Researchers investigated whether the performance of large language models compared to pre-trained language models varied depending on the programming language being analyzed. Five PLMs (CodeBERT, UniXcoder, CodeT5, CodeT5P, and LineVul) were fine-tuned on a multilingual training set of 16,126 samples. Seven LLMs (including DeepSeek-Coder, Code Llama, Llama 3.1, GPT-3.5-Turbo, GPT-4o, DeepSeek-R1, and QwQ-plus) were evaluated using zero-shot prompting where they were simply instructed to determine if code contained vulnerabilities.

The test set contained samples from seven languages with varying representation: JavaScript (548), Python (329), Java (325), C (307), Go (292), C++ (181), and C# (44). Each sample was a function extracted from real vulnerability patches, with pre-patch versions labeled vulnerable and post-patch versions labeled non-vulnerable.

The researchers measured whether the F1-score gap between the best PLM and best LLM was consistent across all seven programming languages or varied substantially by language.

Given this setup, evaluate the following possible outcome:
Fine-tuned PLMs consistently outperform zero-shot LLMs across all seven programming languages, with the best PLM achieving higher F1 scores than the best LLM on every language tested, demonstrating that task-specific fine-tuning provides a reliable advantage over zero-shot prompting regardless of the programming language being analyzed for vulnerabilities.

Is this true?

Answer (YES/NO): NO